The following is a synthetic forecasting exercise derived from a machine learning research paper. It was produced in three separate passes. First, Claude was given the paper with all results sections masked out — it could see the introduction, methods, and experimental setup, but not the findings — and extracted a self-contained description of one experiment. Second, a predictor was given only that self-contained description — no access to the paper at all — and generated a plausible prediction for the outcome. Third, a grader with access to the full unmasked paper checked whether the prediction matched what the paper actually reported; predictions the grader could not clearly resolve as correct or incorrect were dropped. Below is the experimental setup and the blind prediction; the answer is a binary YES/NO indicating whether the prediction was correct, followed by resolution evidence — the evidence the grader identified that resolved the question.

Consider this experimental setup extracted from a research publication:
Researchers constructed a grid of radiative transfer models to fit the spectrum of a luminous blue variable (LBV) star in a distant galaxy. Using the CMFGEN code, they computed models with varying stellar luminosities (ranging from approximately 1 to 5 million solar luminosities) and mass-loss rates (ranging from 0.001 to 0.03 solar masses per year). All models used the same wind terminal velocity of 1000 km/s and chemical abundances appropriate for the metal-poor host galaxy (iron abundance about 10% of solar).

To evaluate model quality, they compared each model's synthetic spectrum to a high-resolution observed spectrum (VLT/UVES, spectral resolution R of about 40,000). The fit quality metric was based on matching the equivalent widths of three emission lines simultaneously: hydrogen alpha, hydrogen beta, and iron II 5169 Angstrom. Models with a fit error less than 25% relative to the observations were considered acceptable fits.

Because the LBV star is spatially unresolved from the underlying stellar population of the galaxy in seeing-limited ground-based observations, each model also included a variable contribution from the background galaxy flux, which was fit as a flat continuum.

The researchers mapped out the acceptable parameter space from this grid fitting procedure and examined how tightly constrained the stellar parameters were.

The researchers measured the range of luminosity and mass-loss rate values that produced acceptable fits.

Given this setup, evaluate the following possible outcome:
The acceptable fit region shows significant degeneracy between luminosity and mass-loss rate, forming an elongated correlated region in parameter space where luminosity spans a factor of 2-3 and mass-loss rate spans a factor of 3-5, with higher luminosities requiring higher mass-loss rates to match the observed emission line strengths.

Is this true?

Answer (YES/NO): NO